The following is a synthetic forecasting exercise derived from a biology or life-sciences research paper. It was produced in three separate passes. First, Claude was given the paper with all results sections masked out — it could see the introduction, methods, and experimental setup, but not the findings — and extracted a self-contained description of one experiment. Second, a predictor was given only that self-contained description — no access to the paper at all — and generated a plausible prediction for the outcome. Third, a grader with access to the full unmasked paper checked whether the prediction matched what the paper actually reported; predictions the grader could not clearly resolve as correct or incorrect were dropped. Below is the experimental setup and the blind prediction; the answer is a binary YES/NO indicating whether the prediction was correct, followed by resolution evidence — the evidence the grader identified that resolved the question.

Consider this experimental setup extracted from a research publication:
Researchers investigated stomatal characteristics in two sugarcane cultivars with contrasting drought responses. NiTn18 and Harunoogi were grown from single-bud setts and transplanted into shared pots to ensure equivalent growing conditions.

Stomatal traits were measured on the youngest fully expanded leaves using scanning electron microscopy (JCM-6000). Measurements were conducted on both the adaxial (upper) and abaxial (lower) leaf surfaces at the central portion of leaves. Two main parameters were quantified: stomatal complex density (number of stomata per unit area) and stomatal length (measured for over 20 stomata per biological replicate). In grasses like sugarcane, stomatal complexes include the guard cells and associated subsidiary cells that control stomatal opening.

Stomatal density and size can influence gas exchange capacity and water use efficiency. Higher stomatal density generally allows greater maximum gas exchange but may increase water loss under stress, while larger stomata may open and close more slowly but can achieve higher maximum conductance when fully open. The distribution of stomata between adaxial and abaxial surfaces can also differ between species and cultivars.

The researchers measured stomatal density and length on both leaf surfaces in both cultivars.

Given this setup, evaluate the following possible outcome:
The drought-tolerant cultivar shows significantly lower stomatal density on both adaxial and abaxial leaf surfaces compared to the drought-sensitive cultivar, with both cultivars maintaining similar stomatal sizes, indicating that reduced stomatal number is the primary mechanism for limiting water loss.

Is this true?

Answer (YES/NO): NO